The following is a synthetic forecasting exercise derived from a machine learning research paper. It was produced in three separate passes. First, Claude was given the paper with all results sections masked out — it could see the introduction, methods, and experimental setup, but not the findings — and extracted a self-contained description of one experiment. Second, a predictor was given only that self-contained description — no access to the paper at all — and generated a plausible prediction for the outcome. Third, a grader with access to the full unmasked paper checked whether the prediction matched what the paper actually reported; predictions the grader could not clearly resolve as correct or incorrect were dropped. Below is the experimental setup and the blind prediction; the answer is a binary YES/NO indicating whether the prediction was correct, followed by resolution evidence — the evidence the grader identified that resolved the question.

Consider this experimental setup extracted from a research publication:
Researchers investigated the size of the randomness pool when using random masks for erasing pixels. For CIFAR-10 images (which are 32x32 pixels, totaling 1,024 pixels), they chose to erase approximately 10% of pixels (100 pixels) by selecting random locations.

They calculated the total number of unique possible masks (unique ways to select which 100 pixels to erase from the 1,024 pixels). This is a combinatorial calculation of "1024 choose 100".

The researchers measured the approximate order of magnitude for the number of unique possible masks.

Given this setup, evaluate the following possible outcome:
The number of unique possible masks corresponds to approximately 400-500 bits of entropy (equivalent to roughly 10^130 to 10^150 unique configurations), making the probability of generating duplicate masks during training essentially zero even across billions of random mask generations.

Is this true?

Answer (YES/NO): NO